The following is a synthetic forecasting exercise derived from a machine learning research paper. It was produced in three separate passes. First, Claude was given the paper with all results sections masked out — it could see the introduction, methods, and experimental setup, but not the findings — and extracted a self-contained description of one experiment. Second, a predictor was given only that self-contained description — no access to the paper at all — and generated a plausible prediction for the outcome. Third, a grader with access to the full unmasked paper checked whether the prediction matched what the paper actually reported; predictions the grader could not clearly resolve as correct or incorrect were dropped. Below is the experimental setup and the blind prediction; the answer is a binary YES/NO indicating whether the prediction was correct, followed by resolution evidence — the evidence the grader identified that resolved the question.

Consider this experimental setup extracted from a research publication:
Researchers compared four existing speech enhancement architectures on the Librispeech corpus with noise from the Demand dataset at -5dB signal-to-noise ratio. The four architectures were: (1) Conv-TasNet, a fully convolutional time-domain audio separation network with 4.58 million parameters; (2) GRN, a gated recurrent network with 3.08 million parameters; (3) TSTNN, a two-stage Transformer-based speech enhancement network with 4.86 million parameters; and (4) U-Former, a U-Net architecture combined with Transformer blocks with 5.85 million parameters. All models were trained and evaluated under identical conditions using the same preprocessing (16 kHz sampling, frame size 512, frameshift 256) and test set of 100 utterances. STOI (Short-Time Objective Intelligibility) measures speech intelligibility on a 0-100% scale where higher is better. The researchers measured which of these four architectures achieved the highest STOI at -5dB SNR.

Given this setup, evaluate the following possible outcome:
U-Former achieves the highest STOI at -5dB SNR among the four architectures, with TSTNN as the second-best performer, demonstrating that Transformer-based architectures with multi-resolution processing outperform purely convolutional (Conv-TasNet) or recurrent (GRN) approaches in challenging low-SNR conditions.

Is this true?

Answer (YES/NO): YES